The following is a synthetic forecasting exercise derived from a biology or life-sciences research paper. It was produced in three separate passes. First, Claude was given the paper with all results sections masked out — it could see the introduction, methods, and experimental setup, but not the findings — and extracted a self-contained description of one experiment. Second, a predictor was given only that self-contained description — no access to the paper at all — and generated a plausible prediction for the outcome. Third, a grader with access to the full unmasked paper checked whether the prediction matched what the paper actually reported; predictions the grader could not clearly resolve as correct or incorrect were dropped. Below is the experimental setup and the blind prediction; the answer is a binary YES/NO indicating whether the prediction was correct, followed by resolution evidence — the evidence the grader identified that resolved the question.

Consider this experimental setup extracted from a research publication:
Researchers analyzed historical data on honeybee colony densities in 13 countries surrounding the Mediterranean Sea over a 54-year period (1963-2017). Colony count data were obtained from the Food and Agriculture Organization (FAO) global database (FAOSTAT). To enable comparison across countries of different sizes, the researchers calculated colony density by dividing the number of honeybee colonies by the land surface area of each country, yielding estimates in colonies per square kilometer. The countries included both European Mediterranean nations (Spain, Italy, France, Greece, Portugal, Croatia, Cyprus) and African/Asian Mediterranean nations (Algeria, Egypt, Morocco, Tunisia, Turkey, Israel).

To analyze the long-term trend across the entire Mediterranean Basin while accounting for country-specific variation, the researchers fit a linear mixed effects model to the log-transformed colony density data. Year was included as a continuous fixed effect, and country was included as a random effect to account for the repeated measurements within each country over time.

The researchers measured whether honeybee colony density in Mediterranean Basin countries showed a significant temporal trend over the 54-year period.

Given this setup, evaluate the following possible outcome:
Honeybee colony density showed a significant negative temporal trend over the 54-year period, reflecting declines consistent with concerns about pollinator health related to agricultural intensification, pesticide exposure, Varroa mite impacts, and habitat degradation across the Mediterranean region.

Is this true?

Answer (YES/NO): NO